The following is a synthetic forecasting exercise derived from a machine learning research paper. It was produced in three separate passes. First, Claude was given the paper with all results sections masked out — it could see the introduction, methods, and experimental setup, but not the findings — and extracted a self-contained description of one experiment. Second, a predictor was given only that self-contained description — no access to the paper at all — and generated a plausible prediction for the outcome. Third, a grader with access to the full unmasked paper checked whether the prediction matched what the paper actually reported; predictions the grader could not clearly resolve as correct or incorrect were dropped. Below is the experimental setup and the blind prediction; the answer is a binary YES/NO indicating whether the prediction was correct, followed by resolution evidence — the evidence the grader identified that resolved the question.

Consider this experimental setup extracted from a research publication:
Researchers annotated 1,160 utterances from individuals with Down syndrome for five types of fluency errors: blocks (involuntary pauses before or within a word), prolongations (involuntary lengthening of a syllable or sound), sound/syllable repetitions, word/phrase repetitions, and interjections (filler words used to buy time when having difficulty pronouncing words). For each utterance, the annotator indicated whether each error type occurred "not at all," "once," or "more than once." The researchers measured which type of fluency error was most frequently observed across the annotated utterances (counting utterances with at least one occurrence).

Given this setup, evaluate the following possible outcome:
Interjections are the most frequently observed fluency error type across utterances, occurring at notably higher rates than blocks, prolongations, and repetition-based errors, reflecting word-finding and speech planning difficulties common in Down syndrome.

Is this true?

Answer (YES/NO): NO